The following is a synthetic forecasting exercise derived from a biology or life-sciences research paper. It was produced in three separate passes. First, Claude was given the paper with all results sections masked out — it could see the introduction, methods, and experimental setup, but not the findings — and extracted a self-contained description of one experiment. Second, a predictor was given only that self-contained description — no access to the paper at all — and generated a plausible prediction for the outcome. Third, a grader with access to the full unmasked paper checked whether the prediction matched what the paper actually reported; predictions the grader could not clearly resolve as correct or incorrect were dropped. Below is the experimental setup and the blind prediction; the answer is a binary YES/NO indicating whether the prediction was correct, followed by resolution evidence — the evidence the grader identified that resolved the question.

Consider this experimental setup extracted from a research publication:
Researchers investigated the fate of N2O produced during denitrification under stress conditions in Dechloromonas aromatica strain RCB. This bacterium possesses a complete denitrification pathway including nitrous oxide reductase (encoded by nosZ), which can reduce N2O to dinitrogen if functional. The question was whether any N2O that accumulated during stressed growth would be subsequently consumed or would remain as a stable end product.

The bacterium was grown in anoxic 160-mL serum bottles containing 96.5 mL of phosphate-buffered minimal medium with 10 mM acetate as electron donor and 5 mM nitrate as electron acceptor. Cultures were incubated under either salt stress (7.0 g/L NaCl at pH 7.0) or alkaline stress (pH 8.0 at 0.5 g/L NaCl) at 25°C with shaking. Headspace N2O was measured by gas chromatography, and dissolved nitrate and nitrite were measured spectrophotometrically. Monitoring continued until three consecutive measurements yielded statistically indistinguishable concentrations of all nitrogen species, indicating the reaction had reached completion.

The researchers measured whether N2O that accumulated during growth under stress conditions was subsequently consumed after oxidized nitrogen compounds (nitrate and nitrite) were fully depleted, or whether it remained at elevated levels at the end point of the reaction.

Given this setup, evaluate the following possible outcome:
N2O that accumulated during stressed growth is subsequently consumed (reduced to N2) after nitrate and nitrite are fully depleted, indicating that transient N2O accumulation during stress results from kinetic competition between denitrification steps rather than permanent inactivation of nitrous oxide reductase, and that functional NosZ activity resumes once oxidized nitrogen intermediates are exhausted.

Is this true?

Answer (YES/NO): NO